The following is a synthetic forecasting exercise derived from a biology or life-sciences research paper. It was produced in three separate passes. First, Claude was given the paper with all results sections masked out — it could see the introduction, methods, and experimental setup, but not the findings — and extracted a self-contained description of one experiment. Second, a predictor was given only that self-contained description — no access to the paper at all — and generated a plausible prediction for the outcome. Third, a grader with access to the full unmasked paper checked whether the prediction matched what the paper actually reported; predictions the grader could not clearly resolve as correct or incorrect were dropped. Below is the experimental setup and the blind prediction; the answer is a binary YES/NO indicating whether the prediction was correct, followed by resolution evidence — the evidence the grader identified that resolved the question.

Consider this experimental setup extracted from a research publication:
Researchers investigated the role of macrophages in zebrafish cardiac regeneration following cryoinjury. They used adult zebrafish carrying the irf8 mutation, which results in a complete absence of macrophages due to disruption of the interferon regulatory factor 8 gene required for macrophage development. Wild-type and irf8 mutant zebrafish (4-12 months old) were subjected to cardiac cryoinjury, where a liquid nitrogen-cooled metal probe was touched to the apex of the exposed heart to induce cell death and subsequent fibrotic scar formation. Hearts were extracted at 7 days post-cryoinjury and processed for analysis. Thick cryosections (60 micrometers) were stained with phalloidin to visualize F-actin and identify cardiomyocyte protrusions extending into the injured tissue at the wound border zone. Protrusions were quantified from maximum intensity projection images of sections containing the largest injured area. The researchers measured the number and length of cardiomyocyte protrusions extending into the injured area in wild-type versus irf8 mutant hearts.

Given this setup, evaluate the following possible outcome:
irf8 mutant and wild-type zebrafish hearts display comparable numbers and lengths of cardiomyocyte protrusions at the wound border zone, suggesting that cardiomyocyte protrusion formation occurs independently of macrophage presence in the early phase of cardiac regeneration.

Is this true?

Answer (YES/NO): NO